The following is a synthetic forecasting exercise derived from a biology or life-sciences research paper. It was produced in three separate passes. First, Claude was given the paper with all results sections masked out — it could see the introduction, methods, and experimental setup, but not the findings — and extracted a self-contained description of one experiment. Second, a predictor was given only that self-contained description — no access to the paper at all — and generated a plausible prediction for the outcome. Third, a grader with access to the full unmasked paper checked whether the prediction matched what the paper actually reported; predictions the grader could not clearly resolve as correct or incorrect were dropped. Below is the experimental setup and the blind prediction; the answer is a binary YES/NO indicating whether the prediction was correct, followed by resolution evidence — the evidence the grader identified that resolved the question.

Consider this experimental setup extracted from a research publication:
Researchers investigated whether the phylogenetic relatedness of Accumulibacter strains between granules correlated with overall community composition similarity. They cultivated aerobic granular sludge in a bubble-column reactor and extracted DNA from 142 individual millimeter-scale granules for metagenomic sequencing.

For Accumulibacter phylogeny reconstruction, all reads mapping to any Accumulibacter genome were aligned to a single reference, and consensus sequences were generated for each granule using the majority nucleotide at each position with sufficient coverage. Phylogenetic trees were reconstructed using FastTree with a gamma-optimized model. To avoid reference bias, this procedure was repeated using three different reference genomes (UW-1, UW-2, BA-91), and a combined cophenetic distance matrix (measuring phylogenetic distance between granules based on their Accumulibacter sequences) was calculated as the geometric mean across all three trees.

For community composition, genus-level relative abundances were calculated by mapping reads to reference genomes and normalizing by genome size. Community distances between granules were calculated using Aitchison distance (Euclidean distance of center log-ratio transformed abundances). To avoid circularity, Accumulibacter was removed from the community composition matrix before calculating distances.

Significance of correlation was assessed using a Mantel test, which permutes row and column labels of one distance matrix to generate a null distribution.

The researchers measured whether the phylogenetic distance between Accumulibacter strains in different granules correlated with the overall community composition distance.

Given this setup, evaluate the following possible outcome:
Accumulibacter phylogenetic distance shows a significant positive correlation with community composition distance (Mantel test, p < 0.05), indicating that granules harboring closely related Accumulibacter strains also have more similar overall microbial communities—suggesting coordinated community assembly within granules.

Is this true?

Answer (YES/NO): YES